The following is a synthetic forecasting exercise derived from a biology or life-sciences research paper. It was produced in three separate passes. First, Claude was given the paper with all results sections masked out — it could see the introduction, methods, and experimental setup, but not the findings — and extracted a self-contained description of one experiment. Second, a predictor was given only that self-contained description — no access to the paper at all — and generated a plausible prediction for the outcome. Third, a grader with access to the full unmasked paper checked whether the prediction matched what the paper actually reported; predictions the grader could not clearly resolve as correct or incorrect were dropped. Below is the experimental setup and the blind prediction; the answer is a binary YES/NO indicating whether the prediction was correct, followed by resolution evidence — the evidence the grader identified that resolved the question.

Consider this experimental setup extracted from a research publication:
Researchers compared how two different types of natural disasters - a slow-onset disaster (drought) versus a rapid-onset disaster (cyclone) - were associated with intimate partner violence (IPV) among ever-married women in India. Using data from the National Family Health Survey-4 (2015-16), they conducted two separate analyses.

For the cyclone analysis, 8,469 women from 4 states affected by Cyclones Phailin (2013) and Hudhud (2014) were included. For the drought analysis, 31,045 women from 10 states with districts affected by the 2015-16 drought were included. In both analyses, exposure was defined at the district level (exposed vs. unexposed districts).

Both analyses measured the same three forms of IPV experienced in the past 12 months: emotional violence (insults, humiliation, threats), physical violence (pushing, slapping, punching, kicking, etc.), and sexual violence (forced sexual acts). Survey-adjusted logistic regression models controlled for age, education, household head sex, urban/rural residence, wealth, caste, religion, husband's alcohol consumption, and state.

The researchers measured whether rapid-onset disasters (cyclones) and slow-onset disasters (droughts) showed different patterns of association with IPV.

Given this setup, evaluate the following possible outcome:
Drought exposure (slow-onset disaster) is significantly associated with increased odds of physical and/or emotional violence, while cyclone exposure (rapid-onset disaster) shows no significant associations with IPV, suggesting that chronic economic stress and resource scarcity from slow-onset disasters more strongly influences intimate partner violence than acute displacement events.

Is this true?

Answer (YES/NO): NO